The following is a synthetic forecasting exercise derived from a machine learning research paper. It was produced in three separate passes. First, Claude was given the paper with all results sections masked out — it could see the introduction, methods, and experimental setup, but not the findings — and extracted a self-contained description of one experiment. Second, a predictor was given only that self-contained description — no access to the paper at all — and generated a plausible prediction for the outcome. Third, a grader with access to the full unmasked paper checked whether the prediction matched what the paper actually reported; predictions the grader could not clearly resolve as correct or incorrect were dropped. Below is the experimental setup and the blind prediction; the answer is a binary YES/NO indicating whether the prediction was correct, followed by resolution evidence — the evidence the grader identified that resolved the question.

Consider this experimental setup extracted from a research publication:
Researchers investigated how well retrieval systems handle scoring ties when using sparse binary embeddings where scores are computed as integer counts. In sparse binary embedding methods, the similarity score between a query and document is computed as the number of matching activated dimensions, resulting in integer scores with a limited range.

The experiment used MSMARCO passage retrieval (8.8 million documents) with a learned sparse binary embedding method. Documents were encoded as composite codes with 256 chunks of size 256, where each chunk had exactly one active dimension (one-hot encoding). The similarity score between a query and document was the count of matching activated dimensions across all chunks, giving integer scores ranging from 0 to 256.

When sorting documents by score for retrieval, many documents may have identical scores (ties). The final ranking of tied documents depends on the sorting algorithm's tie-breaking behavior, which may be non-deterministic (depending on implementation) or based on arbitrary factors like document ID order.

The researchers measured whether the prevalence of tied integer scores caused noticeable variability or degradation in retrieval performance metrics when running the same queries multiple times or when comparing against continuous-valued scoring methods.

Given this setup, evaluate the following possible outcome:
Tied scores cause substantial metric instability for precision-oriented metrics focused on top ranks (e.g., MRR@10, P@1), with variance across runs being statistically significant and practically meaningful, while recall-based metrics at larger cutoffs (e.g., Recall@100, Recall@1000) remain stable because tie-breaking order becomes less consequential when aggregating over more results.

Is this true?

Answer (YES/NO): NO